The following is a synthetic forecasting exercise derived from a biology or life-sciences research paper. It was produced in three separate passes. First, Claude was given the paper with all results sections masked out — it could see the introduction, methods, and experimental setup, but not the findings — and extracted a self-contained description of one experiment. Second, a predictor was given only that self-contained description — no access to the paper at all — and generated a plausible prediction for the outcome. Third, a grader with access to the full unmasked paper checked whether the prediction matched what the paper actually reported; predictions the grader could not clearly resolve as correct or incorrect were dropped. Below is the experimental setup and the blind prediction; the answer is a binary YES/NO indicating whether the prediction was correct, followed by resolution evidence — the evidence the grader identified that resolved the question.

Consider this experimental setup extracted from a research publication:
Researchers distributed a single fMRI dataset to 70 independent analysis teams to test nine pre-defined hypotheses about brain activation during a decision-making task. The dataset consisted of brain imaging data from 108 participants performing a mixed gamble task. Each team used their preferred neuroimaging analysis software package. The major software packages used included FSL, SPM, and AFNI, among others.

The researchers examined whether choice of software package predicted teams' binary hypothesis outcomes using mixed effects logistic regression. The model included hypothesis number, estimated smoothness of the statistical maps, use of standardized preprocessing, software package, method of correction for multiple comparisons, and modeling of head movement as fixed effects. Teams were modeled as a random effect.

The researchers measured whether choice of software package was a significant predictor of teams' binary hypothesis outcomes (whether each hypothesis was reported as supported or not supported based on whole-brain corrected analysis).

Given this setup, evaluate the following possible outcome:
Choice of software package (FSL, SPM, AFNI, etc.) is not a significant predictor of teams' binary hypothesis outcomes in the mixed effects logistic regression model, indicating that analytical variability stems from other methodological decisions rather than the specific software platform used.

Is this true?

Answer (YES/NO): NO